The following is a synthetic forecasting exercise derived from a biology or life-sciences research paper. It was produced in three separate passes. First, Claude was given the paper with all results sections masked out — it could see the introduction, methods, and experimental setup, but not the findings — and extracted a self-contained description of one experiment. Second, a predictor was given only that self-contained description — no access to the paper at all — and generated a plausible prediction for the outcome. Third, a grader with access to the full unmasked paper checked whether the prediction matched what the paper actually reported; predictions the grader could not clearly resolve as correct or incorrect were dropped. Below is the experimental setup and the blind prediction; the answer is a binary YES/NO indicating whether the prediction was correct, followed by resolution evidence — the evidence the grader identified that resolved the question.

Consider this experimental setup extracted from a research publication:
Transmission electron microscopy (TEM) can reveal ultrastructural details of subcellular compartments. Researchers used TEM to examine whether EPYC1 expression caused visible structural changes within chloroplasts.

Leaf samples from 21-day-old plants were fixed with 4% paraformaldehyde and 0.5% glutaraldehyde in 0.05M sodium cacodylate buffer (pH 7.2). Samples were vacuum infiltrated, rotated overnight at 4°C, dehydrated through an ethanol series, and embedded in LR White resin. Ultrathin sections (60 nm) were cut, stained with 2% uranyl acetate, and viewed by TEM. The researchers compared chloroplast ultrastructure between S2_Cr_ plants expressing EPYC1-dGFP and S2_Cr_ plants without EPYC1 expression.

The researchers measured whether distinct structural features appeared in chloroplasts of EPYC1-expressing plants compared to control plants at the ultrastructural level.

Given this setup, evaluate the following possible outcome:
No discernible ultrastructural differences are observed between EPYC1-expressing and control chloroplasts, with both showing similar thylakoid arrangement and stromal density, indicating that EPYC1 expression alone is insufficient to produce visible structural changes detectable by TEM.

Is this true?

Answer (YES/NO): NO